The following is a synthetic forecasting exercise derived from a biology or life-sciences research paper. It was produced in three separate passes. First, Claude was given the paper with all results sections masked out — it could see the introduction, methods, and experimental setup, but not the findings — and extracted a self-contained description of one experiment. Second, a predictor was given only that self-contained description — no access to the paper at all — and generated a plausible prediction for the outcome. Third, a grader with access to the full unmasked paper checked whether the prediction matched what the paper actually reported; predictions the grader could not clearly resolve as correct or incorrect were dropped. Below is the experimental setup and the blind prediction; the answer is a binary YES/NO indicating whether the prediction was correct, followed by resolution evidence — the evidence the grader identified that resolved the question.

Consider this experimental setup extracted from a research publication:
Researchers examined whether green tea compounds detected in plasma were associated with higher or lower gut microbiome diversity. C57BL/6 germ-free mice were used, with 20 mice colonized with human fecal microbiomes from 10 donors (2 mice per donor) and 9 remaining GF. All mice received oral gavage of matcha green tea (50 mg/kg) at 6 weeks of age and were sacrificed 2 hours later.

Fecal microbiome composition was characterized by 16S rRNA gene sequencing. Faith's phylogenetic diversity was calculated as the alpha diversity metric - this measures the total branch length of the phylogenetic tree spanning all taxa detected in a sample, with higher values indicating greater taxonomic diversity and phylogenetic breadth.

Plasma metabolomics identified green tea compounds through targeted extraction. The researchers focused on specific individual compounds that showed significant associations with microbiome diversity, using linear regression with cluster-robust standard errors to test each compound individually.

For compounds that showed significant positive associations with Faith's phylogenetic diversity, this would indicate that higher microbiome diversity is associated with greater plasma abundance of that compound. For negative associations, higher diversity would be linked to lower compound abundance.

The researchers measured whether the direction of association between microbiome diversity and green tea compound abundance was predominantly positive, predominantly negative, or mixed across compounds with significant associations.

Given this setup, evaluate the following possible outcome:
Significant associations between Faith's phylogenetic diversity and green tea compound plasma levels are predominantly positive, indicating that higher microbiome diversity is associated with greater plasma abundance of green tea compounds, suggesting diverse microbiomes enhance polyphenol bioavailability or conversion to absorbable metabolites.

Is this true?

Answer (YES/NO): NO